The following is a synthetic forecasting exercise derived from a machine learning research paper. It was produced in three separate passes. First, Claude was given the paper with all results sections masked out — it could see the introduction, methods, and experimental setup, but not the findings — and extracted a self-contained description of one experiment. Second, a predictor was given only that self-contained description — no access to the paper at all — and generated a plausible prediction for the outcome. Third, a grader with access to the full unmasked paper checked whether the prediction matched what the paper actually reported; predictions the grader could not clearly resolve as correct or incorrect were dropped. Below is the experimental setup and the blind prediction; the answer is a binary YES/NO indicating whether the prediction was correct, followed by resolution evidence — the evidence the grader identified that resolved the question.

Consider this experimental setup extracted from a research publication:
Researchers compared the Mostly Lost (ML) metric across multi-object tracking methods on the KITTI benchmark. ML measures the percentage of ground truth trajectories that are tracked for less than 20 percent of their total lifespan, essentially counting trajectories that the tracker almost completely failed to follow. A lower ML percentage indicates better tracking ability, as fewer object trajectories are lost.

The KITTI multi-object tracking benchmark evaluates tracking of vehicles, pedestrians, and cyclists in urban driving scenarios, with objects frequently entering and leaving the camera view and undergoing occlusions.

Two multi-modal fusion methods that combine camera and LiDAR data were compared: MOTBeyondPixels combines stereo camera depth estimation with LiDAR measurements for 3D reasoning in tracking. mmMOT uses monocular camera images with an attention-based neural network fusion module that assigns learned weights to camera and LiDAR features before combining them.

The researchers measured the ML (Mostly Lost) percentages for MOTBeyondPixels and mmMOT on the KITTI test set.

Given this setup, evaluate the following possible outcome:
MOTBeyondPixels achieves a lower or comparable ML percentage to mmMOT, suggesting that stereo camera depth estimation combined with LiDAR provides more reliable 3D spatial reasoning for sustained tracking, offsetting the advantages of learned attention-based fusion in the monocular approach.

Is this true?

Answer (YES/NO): YES